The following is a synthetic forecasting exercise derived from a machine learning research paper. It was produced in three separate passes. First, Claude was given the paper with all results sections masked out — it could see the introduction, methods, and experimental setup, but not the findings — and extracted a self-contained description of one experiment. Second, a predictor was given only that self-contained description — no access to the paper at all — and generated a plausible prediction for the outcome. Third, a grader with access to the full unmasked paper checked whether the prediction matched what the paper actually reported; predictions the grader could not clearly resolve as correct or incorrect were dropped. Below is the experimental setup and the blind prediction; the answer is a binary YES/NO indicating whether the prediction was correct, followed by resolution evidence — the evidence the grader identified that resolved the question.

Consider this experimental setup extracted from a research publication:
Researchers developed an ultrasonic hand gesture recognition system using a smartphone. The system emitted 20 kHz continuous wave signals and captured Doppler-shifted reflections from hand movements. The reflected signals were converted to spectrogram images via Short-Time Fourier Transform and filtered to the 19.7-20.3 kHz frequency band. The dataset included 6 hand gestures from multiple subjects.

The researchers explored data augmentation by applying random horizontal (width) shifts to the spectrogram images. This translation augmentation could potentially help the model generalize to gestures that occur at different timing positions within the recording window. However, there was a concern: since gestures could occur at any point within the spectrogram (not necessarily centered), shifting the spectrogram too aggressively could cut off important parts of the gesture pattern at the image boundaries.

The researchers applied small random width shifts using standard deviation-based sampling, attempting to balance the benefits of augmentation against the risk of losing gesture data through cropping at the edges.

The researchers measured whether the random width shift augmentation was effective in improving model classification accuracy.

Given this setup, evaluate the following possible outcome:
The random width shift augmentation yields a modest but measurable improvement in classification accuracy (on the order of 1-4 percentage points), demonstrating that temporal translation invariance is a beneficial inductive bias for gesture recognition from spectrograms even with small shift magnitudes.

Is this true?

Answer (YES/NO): NO